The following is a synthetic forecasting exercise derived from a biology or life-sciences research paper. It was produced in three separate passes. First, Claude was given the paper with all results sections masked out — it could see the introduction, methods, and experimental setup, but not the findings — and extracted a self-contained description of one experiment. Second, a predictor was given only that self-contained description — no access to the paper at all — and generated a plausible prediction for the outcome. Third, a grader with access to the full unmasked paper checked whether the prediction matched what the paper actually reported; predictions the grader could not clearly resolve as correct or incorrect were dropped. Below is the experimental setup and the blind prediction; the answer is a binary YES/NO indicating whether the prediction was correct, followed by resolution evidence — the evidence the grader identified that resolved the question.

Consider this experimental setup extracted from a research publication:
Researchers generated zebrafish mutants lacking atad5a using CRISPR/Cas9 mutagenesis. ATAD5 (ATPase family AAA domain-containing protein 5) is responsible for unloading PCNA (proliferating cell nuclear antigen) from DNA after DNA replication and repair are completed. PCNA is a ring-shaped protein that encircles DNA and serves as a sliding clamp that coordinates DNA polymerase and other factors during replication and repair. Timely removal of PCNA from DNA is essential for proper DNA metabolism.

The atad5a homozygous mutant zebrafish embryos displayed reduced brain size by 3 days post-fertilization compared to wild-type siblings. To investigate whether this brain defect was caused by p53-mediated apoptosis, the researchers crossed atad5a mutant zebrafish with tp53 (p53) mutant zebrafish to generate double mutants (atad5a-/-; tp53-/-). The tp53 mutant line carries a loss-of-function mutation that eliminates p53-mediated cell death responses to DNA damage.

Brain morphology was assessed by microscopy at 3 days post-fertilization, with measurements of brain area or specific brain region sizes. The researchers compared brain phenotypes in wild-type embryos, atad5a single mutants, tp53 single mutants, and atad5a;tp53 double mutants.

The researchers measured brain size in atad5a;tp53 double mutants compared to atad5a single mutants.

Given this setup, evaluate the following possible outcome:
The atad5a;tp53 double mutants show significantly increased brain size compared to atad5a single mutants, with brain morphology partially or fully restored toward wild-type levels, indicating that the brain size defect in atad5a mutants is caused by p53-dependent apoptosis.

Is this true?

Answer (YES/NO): YES